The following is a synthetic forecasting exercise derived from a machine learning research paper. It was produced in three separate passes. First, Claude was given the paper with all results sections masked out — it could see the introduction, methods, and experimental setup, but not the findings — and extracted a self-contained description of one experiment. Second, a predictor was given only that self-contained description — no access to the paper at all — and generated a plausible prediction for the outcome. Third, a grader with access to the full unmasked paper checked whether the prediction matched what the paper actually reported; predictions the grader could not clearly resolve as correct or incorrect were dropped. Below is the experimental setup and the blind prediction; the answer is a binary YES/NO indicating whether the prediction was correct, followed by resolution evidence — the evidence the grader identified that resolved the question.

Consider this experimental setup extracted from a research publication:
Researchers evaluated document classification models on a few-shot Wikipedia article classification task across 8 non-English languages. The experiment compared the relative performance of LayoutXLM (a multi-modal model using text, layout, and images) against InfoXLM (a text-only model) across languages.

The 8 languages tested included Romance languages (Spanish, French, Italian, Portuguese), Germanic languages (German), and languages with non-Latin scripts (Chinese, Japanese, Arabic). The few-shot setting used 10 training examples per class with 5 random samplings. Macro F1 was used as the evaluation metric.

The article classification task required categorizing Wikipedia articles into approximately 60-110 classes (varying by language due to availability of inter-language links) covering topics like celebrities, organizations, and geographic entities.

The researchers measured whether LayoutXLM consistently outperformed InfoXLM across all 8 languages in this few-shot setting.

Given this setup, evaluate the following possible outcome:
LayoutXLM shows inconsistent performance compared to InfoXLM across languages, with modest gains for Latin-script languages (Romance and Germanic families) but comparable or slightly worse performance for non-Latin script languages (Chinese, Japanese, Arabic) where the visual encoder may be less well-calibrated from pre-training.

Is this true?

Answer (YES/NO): NO